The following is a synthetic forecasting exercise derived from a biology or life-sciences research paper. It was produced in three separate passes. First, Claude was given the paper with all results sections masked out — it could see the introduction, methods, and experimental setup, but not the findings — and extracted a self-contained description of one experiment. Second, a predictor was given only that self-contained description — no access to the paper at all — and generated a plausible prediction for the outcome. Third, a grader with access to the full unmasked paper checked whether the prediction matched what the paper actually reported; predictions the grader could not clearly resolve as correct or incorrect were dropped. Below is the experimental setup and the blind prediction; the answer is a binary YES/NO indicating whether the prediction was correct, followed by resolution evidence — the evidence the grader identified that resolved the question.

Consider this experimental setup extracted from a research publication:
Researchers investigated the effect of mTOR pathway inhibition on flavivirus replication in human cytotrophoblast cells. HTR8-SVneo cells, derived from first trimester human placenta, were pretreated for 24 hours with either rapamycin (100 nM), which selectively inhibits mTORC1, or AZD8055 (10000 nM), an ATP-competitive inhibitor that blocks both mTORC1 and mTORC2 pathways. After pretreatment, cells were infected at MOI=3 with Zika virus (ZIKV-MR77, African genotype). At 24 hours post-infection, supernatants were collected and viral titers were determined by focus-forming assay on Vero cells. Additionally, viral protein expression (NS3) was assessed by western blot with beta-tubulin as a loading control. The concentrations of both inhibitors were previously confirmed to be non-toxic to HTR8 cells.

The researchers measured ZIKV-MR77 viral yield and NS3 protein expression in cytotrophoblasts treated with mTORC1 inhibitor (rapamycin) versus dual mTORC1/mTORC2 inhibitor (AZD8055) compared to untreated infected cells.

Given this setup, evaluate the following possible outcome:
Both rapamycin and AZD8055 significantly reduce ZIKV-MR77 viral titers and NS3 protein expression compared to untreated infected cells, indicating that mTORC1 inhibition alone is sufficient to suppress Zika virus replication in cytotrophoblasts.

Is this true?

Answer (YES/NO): YES